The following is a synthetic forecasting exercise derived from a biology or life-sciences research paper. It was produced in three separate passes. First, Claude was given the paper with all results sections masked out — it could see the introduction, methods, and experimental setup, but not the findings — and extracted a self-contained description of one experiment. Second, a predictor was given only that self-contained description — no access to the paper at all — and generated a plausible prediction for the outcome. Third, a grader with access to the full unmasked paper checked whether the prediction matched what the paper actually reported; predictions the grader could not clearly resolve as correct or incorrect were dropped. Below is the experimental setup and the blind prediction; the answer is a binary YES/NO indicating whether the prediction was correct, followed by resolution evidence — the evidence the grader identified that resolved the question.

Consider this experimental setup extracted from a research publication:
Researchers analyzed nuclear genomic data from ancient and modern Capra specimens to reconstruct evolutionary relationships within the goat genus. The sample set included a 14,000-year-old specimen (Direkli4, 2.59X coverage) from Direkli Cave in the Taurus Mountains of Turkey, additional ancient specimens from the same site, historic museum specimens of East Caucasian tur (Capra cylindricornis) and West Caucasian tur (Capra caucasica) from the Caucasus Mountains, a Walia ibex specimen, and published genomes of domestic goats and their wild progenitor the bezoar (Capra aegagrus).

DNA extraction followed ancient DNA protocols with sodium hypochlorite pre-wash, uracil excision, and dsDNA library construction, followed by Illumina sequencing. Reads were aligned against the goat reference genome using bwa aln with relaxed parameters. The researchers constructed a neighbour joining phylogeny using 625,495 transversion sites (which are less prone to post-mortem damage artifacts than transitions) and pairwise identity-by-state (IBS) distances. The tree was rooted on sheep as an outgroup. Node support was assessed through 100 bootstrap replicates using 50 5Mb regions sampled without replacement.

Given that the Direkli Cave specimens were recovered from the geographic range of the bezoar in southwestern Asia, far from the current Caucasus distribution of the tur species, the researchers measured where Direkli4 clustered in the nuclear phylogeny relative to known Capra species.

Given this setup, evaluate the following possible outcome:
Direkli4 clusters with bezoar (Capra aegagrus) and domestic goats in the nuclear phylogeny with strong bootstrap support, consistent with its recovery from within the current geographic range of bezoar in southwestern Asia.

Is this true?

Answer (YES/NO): NO